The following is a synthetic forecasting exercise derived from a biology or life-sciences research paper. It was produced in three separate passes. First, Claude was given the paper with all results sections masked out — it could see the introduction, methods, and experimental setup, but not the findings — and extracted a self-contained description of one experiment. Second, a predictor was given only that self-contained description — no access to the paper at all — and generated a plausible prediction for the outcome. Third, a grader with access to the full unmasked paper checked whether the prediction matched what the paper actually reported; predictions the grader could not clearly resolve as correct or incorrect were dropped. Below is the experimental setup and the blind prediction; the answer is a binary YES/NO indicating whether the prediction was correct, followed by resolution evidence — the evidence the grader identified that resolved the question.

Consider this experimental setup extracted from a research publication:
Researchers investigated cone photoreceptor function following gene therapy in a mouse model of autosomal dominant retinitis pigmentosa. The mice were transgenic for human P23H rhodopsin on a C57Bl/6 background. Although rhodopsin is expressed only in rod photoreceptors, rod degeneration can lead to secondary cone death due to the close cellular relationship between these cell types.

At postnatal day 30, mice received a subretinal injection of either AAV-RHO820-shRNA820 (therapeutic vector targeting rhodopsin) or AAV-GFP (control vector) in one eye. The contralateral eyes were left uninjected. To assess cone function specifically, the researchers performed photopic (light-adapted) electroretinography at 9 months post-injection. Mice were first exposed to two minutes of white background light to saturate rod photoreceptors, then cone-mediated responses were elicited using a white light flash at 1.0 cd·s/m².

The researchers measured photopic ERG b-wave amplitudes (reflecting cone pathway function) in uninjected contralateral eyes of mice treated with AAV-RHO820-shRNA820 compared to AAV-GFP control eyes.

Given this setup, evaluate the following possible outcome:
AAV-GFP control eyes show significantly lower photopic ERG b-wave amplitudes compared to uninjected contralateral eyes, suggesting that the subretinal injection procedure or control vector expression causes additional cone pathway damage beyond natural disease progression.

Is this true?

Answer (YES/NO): NO